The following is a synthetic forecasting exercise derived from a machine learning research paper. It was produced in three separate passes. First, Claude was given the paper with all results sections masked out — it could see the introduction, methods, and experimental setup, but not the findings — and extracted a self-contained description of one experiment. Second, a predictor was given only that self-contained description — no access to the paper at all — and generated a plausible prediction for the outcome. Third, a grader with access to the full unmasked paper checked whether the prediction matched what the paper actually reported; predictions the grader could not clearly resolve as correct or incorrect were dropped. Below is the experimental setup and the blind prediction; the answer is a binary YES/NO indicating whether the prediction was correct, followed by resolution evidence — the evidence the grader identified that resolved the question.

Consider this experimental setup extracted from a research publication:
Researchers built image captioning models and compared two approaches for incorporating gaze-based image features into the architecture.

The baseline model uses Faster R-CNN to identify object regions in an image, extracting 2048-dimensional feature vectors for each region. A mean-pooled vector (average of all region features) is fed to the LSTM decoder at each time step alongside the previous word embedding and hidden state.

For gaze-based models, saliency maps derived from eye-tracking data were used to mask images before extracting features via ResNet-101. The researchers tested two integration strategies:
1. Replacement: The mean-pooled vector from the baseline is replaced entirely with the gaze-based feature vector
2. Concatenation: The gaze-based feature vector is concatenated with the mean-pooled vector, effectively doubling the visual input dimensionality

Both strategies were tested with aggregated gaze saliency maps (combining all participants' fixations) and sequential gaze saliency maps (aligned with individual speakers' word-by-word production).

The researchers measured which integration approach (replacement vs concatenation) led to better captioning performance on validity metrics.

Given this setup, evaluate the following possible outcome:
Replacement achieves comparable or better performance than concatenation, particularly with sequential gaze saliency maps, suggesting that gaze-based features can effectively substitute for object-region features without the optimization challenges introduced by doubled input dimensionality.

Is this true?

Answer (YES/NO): NO